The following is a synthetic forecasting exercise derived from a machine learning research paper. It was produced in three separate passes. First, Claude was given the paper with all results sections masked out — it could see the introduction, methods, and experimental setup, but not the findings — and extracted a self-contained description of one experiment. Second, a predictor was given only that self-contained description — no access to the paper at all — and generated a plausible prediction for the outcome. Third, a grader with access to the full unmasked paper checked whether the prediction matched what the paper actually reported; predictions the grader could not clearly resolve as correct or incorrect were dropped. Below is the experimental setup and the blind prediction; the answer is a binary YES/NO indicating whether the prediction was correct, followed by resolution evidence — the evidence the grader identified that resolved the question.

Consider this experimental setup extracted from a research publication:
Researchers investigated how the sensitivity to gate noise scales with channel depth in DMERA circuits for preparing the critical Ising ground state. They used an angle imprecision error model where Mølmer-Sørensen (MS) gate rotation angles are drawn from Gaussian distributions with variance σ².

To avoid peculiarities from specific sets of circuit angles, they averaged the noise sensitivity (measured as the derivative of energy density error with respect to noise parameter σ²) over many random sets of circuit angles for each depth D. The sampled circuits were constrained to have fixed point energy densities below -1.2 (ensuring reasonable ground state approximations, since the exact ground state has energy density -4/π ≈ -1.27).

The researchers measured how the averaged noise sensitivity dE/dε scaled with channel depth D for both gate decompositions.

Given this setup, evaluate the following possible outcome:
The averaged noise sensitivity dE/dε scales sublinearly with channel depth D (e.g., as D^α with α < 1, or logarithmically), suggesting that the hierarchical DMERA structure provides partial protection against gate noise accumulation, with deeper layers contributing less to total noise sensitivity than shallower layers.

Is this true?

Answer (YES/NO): NO